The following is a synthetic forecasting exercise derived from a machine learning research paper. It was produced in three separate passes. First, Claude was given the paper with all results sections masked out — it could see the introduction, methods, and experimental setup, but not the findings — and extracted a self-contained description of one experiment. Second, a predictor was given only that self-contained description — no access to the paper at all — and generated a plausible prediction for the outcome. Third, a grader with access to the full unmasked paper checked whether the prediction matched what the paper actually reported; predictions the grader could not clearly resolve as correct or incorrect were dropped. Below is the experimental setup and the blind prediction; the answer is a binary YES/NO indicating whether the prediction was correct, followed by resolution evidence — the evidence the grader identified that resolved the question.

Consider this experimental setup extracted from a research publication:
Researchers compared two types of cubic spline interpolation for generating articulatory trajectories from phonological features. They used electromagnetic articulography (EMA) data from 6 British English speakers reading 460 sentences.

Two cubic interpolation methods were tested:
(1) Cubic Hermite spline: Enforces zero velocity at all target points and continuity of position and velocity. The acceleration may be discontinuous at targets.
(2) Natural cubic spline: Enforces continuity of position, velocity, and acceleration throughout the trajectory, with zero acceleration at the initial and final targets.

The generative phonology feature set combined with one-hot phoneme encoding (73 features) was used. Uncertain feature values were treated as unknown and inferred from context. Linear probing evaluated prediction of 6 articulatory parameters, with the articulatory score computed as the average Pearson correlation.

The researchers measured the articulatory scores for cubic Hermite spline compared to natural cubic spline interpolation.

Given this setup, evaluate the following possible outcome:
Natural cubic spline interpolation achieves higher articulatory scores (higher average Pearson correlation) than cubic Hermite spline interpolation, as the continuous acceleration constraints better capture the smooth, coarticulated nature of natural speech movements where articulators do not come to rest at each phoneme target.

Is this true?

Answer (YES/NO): NO